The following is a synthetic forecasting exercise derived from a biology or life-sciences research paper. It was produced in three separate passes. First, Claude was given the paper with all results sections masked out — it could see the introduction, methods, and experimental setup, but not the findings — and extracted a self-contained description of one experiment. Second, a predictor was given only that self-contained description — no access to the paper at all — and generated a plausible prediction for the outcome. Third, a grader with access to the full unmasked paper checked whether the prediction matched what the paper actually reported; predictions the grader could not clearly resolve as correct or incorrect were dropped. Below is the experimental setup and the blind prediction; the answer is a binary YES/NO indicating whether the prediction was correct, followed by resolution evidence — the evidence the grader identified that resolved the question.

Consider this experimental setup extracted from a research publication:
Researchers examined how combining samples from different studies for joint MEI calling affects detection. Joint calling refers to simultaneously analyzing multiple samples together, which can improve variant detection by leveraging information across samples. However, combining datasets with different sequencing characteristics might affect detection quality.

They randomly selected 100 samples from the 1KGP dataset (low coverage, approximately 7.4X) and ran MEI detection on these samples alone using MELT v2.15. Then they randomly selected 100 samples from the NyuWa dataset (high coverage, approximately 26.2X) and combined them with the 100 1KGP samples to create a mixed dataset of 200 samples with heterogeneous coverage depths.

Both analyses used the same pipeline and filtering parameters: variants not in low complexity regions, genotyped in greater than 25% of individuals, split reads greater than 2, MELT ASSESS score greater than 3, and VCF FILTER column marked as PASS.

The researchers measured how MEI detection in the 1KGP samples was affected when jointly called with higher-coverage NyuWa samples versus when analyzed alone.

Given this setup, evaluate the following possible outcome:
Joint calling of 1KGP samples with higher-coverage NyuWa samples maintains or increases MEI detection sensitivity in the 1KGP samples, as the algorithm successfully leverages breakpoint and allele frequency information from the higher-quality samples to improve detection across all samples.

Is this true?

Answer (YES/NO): YES